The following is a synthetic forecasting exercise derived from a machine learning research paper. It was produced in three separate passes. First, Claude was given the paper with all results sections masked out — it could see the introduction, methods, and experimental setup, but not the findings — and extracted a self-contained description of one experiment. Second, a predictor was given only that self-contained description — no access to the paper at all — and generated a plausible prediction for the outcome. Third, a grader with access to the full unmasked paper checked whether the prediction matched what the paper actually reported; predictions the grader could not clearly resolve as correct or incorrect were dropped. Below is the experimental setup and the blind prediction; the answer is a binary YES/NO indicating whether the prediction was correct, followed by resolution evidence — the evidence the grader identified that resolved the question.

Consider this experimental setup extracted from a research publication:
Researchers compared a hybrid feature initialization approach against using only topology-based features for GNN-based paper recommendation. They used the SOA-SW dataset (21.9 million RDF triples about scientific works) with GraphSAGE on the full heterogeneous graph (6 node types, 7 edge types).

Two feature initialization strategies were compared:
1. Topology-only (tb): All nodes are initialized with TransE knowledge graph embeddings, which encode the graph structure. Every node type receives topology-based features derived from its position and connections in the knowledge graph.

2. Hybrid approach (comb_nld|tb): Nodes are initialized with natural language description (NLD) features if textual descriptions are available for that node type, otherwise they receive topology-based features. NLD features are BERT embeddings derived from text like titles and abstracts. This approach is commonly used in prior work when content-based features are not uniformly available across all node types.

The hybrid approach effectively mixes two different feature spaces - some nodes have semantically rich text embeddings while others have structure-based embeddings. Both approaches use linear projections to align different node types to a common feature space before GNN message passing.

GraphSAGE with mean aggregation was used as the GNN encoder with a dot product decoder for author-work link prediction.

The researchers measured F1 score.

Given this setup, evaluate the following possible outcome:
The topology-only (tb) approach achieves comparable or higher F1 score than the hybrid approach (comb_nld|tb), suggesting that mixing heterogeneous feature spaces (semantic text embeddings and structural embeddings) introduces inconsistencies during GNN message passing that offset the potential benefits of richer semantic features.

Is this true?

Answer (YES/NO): NO